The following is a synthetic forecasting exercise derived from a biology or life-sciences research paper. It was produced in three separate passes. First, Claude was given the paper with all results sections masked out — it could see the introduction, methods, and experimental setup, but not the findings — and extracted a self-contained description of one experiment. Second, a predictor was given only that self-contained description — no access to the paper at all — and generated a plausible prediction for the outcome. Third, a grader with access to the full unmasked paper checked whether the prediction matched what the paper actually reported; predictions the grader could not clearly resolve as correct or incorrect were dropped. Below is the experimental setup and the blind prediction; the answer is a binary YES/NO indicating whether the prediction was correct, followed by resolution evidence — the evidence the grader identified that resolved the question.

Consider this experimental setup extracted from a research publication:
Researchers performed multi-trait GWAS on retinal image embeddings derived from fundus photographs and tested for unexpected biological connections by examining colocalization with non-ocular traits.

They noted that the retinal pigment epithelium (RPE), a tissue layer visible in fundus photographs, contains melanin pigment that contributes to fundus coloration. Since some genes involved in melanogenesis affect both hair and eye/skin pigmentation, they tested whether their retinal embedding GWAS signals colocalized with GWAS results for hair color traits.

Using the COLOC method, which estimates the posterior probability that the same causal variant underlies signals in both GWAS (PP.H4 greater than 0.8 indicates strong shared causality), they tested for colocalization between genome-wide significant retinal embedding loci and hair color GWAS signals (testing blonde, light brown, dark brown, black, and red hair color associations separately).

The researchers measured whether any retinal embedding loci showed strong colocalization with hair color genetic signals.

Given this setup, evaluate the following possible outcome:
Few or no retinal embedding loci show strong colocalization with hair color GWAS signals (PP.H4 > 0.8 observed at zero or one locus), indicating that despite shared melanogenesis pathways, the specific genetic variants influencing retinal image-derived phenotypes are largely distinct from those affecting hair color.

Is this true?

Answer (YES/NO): NO